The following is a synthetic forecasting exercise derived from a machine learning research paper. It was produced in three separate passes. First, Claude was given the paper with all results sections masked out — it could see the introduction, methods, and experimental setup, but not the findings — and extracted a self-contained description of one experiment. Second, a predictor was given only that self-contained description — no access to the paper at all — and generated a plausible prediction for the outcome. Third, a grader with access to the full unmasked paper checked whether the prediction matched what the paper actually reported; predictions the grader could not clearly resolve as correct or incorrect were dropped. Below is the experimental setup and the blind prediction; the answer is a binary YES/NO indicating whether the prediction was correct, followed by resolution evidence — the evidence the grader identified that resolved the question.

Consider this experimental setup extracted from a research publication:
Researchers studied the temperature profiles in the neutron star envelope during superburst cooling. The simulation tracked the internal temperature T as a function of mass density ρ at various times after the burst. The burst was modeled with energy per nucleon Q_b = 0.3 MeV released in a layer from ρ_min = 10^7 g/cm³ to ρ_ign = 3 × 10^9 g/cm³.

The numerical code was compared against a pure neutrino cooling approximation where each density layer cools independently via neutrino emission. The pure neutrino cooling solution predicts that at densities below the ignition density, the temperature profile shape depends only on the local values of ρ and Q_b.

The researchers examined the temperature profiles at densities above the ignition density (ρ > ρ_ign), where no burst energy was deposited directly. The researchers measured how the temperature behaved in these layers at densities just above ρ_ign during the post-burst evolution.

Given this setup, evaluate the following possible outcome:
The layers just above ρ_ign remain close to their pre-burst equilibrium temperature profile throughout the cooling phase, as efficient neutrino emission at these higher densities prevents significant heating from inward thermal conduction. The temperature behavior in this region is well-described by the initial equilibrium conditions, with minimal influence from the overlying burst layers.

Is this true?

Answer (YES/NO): NO